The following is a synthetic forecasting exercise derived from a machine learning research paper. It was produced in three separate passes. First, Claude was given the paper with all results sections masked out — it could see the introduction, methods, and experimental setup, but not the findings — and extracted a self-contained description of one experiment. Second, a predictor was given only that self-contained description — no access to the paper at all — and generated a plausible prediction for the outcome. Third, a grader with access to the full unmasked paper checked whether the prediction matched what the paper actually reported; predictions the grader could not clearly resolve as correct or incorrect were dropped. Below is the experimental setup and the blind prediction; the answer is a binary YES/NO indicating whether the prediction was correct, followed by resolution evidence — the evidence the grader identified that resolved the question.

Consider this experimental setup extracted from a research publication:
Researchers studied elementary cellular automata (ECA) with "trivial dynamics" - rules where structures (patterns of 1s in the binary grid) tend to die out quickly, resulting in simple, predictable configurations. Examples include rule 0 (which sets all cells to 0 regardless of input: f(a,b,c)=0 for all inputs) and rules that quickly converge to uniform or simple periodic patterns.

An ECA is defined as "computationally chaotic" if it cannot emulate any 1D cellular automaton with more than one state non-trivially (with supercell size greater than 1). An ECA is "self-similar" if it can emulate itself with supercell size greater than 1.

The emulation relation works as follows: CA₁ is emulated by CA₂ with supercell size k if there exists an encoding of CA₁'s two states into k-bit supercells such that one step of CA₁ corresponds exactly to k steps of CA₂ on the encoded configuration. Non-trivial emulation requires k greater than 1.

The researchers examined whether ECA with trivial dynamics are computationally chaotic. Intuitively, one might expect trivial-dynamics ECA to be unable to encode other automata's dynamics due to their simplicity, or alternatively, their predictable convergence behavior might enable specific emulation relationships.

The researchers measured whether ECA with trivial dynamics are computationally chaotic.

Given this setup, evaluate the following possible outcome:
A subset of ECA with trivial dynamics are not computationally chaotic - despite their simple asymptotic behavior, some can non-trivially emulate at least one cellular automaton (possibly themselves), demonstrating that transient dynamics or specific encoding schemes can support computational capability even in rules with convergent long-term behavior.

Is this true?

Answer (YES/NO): YES